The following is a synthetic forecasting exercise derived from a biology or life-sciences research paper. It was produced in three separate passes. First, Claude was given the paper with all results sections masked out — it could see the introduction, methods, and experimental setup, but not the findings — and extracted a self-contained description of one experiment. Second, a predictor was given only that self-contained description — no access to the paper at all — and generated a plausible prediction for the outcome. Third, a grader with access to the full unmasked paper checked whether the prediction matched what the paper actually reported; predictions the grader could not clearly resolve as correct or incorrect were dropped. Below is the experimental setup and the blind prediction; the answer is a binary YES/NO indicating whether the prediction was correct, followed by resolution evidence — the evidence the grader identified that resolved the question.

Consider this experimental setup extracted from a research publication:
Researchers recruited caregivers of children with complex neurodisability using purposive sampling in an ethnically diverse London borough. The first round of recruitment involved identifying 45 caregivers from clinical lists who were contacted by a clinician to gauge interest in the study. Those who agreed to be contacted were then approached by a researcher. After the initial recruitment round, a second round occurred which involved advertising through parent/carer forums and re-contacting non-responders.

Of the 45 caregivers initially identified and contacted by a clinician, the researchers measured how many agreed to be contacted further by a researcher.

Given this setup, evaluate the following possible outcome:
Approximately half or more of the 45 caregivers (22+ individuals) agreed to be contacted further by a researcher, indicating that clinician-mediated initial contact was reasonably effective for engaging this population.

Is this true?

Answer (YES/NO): NO